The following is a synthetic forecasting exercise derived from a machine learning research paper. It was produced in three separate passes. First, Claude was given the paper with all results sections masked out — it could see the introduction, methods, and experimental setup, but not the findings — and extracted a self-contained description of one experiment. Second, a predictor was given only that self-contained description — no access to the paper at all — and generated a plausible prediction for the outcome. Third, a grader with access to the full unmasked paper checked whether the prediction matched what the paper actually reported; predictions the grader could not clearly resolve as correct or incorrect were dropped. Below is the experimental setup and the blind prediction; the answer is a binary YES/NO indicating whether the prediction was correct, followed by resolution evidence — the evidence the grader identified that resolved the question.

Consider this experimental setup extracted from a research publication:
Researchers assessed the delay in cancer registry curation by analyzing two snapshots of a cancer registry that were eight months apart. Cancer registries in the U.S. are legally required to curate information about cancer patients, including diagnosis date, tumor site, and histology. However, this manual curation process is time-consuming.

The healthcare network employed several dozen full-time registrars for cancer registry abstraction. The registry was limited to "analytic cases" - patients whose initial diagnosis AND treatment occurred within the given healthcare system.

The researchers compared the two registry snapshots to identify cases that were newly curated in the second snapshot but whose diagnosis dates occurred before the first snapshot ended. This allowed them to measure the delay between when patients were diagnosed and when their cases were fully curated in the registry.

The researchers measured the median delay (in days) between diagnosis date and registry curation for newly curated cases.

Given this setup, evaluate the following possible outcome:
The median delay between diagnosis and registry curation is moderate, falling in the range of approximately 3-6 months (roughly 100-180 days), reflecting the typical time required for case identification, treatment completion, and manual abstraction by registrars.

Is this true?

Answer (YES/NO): NO